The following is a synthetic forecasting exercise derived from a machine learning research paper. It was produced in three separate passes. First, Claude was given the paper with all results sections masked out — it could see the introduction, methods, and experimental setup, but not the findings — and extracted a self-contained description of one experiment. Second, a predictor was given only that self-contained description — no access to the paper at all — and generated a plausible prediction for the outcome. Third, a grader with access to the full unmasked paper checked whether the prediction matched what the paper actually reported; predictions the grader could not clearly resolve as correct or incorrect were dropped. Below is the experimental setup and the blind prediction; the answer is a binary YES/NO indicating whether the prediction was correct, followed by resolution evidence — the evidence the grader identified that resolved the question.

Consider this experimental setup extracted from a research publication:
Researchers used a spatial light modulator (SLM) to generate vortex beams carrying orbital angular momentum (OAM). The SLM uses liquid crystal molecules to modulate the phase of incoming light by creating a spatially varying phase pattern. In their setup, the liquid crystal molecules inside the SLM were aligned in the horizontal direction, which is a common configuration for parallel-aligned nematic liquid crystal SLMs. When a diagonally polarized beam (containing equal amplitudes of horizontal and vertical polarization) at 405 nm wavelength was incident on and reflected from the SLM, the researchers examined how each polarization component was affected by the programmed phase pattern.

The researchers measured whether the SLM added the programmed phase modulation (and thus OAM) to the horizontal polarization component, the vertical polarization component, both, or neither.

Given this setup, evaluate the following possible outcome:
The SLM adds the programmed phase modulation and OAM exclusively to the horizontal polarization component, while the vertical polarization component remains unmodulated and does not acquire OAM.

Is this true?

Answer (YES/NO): NO